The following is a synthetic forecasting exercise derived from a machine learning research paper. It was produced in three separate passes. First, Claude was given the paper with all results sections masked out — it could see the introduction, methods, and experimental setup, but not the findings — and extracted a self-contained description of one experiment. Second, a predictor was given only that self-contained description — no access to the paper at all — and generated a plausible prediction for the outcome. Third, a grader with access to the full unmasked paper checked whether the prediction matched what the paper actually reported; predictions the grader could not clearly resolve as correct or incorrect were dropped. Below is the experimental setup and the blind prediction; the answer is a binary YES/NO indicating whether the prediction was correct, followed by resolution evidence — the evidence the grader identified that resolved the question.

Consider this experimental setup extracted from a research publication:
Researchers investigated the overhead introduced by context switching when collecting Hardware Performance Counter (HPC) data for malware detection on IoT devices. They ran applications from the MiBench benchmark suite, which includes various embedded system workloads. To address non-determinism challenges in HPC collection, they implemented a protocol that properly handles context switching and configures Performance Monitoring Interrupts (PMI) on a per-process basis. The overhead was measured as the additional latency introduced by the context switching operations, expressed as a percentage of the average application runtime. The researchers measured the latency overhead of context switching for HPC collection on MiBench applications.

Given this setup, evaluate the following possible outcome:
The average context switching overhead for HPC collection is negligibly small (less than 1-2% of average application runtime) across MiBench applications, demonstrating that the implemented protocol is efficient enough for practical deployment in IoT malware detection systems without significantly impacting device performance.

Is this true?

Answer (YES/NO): NO